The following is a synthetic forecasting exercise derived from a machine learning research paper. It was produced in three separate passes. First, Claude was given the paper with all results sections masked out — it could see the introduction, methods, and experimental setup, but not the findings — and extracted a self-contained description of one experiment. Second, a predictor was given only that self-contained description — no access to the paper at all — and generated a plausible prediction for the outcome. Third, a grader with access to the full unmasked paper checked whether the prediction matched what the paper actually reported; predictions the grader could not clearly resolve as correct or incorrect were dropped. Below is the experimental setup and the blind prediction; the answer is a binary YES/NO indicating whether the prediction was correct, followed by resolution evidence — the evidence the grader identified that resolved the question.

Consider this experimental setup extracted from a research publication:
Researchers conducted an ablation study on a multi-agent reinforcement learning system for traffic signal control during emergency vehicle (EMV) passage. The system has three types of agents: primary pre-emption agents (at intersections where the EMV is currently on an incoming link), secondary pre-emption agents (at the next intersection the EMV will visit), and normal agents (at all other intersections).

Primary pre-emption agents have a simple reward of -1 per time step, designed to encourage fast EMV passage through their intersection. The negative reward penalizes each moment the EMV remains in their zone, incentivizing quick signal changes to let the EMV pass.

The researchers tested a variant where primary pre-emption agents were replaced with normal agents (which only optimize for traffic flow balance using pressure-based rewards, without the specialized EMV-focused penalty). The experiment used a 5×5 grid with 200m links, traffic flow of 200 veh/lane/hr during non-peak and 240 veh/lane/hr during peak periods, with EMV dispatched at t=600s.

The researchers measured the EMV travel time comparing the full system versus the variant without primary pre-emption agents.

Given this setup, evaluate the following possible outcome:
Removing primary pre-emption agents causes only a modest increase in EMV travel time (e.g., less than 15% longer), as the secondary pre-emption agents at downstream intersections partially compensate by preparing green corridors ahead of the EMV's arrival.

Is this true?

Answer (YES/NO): NO